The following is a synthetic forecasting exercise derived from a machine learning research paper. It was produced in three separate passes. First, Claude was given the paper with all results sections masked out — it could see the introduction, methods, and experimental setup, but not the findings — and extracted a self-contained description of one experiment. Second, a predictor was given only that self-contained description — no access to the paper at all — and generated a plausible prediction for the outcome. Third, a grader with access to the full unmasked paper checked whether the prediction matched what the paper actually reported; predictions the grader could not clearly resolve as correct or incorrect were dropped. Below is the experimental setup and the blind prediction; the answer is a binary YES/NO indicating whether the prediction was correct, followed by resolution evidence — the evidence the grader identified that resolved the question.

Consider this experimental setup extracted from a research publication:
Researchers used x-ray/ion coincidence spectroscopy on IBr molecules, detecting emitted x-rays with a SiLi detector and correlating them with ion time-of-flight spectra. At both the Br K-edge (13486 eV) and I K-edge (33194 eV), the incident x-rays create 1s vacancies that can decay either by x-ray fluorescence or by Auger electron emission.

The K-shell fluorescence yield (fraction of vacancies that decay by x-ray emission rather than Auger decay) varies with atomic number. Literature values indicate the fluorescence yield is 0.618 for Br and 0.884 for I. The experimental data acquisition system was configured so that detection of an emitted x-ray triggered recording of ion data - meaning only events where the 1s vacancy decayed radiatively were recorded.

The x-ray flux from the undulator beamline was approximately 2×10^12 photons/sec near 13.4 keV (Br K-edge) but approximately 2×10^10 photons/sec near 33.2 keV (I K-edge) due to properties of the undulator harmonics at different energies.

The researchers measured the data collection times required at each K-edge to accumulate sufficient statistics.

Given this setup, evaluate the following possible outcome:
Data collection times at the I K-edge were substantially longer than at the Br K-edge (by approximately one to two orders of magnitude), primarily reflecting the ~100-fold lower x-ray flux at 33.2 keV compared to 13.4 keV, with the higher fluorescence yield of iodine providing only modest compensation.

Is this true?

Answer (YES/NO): NO